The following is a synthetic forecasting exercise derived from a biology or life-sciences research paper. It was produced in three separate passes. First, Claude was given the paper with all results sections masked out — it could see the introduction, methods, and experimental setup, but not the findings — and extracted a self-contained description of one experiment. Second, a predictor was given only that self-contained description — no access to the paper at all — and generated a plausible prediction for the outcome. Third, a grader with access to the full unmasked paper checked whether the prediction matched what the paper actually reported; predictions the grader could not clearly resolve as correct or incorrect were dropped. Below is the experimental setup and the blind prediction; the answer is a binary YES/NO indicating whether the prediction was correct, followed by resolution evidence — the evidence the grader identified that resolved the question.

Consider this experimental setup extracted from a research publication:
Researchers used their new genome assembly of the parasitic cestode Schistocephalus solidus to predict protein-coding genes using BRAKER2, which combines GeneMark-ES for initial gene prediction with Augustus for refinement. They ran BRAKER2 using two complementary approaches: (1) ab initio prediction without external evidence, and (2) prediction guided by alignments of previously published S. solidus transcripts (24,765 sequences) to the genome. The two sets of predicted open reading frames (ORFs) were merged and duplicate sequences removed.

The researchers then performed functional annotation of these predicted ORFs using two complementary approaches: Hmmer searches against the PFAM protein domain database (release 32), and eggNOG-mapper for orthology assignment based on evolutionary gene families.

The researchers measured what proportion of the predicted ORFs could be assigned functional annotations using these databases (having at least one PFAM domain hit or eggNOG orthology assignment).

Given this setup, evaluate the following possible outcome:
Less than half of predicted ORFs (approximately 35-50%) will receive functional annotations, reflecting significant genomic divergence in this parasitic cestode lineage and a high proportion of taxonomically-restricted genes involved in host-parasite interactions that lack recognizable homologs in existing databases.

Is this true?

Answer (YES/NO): NO